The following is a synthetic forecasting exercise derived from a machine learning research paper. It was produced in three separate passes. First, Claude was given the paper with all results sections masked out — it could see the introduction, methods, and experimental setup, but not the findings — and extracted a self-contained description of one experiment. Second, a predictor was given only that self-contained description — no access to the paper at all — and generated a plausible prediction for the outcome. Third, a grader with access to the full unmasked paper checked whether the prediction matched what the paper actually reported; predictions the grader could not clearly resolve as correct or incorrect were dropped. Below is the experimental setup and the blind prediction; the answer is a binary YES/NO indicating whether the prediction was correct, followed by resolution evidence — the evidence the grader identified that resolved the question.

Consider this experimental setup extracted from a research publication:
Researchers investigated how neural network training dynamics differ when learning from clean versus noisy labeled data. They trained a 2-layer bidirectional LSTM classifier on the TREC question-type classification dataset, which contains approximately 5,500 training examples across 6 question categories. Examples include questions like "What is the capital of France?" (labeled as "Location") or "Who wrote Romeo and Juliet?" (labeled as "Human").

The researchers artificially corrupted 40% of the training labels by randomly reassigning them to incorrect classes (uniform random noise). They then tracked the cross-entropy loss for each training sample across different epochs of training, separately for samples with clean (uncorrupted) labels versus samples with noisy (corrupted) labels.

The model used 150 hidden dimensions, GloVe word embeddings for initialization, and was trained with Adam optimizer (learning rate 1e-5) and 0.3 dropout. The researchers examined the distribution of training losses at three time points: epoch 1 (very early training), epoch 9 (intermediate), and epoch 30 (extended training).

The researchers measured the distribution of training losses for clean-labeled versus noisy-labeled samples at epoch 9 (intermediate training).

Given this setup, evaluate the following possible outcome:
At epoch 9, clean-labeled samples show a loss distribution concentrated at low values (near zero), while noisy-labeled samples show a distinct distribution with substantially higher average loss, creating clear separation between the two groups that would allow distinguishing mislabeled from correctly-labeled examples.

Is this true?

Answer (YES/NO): YES